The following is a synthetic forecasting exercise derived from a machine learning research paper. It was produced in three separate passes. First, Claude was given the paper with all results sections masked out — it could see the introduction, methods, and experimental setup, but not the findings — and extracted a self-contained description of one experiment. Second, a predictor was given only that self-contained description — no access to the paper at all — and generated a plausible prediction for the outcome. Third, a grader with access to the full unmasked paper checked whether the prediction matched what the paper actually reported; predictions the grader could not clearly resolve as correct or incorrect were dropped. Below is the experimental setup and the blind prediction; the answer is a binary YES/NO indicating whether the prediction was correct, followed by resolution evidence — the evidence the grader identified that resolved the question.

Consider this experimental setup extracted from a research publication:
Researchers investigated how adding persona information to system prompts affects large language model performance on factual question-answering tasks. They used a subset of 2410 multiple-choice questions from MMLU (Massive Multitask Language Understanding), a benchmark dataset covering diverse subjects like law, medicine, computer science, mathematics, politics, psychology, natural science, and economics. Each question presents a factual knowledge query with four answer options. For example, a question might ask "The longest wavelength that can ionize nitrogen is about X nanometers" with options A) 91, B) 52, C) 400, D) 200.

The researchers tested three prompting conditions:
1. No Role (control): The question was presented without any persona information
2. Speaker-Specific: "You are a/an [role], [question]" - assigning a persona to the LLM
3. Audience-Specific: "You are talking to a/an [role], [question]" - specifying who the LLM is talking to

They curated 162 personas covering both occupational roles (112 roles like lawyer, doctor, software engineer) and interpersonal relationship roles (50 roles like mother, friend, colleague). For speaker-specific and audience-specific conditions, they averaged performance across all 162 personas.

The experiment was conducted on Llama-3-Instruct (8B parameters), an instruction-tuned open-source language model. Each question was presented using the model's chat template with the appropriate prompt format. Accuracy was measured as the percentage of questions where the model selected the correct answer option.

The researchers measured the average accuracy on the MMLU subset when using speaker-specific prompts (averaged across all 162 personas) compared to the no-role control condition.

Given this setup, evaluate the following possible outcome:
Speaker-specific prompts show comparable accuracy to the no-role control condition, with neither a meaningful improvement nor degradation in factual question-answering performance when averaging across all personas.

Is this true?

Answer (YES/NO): NO